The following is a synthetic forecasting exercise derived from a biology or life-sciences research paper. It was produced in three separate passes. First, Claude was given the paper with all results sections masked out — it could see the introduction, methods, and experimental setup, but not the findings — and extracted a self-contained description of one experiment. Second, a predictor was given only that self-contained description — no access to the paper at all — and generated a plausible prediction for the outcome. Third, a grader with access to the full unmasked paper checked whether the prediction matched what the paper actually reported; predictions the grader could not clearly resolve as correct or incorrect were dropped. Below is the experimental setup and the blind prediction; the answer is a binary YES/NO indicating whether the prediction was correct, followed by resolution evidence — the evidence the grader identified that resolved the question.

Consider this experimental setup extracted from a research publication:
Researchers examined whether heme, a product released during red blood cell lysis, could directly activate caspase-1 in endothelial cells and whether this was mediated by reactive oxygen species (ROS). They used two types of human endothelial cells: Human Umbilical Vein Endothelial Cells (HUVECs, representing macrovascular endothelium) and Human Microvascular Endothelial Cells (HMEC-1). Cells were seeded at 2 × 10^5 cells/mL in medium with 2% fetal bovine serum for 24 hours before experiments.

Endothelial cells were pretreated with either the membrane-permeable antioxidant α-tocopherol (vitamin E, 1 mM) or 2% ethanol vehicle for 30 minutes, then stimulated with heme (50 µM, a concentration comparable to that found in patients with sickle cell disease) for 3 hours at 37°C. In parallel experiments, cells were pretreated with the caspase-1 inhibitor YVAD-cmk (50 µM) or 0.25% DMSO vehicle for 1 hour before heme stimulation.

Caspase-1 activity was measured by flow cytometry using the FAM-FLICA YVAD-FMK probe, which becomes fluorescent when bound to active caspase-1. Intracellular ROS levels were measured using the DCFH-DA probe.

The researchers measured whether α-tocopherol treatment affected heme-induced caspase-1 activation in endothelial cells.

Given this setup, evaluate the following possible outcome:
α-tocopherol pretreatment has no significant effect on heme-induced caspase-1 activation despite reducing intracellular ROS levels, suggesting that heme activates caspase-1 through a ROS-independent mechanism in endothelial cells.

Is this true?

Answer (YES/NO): NO